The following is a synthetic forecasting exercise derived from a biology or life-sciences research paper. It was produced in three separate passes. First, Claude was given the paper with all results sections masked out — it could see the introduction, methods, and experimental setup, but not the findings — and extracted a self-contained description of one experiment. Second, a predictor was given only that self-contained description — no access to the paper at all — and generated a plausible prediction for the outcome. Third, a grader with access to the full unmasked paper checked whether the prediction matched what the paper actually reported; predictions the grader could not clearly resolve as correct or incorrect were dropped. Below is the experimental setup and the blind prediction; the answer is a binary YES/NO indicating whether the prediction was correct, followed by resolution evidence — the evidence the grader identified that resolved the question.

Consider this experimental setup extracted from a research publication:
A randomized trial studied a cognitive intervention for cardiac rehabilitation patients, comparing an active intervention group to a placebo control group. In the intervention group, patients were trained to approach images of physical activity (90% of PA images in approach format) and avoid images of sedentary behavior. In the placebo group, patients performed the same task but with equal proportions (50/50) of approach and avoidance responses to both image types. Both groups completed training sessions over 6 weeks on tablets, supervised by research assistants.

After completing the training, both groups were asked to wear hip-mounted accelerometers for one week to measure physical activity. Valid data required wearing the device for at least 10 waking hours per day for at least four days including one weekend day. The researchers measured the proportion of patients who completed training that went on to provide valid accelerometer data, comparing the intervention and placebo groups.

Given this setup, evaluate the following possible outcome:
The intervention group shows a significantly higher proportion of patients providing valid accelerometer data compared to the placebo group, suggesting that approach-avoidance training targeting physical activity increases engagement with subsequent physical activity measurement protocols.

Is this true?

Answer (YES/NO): NO